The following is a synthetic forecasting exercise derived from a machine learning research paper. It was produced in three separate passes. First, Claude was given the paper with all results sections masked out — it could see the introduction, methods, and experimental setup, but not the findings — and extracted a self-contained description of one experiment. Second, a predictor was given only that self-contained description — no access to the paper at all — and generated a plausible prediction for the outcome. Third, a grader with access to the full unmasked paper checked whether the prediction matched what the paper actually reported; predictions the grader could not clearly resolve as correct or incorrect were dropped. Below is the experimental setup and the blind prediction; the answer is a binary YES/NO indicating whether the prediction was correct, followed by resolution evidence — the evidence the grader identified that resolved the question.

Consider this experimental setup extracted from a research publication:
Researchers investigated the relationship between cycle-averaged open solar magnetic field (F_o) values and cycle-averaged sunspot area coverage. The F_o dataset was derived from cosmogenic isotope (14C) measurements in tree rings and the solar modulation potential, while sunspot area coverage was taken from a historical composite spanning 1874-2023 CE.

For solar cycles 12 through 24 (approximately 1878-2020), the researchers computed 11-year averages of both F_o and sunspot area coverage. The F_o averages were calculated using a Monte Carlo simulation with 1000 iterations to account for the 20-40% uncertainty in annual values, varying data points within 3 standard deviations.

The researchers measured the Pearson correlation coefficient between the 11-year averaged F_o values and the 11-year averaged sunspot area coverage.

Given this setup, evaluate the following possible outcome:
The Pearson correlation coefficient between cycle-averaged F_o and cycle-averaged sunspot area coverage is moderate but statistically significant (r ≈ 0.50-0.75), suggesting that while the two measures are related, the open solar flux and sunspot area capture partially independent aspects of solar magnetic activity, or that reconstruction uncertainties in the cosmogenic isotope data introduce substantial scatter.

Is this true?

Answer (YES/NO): NO